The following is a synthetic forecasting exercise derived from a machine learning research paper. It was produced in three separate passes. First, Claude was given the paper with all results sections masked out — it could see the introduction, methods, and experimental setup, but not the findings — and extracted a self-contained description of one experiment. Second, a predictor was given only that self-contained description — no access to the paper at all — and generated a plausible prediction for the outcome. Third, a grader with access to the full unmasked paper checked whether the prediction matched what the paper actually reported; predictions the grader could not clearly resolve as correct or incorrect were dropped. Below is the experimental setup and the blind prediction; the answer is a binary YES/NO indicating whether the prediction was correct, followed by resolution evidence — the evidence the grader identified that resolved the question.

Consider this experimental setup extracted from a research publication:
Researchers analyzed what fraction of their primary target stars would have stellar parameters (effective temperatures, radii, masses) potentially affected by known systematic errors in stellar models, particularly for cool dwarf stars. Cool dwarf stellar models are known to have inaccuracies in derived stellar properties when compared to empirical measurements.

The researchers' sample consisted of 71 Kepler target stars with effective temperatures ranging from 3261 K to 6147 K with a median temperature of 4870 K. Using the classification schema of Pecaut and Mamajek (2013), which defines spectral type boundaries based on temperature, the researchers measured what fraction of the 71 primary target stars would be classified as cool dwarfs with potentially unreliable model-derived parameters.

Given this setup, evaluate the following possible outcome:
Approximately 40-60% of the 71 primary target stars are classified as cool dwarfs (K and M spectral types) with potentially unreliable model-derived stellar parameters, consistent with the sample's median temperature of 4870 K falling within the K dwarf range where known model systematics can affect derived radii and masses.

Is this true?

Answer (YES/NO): NO